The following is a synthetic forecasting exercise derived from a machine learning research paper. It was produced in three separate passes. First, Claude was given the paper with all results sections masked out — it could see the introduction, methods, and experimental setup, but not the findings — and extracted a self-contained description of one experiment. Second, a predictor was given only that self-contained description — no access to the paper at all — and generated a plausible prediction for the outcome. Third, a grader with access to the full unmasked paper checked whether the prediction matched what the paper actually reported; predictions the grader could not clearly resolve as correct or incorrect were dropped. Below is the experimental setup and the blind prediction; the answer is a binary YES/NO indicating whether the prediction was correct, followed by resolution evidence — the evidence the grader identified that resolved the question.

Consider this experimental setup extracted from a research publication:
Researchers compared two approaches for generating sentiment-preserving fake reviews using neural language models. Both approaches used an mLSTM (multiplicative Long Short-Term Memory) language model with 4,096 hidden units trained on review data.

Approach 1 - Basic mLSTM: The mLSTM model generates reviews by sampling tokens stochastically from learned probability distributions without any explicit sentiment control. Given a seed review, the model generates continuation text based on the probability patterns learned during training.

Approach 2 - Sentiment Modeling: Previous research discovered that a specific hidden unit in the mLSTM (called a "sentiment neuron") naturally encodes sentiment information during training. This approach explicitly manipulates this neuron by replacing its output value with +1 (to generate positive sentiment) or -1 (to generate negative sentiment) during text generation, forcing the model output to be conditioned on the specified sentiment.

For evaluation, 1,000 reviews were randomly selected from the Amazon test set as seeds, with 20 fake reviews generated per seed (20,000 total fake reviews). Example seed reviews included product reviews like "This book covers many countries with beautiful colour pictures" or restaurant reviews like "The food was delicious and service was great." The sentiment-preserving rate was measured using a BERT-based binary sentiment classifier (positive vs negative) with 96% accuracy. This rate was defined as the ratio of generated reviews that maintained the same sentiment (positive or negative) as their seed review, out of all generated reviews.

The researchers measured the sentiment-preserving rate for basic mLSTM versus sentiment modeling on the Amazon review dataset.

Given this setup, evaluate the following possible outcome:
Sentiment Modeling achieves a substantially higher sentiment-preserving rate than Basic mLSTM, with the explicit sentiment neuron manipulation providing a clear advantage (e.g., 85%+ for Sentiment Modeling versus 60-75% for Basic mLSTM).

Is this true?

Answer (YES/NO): NO